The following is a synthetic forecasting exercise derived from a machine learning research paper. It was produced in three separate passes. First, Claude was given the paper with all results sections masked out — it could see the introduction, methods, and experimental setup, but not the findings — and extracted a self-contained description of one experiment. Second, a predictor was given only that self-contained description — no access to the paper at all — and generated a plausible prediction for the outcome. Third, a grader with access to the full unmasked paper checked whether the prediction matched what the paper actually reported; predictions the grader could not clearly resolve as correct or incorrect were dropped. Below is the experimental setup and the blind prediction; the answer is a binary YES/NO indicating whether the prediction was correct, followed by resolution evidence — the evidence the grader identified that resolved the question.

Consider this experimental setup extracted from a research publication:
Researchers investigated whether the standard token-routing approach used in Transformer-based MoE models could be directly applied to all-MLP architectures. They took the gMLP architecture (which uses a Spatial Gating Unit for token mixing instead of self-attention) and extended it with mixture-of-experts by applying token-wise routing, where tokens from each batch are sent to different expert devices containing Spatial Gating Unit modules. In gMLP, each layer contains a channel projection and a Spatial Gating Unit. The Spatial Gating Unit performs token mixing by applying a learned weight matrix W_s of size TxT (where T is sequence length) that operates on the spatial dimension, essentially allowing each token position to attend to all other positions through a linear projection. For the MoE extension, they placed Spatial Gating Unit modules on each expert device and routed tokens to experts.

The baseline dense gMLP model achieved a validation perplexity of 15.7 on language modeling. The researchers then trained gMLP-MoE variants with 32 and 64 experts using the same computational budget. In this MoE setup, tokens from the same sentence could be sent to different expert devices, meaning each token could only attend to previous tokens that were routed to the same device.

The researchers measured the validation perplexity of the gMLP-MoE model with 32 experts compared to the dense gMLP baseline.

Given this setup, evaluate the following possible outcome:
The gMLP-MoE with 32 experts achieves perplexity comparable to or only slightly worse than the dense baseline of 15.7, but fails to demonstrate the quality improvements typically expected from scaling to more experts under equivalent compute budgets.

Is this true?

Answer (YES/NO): NO